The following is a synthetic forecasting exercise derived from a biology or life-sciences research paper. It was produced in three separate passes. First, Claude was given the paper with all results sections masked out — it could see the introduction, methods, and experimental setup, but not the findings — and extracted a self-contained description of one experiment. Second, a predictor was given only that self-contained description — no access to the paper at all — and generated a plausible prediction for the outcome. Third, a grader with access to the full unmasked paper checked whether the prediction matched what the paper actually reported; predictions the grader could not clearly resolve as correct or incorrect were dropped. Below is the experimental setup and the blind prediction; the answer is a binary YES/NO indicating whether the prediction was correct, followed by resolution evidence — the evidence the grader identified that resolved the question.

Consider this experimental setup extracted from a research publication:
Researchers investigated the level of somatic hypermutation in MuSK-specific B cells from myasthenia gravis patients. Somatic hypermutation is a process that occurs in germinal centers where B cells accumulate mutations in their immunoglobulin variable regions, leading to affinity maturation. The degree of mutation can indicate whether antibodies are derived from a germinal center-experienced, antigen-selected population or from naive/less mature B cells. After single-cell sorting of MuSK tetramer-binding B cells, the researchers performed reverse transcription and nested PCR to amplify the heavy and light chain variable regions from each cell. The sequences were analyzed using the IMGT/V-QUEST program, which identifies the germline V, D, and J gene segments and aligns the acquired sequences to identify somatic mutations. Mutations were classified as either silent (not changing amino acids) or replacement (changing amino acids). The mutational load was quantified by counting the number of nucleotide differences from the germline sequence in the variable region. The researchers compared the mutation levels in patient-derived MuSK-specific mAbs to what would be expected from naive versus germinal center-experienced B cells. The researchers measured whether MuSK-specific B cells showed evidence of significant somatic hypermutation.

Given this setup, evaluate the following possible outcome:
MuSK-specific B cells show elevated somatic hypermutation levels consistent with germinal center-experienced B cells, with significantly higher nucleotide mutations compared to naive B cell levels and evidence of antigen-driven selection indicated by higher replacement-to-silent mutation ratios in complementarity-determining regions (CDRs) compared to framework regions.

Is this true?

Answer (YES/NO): NO